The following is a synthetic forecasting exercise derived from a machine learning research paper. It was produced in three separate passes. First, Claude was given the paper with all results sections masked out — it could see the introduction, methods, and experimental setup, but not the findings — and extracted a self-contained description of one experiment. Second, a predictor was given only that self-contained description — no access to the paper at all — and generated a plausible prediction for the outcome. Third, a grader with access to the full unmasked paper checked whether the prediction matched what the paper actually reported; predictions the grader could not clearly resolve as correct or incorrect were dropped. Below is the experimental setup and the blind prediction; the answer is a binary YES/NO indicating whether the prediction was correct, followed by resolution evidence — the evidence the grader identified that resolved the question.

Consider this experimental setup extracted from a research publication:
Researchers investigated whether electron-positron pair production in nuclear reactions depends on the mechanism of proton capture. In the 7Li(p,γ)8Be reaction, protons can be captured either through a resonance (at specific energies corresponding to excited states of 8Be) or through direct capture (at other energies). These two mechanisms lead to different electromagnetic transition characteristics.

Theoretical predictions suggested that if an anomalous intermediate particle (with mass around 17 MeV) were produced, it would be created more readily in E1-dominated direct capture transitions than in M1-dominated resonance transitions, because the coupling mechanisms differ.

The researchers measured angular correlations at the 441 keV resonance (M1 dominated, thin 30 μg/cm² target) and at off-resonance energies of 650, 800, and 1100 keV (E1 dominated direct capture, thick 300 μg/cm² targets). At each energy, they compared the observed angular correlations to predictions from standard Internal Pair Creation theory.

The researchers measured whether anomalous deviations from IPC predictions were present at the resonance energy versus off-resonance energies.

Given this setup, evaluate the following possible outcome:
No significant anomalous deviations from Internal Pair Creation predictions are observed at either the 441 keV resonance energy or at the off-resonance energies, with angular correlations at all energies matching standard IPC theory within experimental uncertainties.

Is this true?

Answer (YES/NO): NO